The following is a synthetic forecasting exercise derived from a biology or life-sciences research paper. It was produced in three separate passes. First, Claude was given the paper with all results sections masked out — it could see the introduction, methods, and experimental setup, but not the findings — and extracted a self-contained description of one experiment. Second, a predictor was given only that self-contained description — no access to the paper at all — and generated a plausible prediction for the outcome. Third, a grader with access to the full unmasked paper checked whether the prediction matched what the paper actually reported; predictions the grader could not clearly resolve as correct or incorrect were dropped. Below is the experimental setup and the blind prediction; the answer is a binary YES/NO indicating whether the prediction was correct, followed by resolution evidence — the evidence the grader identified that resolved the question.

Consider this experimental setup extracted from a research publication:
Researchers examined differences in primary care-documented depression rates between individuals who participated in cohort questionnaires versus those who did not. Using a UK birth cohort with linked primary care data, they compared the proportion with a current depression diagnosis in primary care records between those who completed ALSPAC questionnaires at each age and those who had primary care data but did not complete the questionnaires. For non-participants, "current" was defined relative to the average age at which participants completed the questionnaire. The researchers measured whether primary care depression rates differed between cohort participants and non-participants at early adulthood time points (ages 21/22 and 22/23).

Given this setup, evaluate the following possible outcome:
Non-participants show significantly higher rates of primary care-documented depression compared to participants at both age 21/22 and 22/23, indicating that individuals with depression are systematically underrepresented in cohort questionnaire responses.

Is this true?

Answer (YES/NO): NO